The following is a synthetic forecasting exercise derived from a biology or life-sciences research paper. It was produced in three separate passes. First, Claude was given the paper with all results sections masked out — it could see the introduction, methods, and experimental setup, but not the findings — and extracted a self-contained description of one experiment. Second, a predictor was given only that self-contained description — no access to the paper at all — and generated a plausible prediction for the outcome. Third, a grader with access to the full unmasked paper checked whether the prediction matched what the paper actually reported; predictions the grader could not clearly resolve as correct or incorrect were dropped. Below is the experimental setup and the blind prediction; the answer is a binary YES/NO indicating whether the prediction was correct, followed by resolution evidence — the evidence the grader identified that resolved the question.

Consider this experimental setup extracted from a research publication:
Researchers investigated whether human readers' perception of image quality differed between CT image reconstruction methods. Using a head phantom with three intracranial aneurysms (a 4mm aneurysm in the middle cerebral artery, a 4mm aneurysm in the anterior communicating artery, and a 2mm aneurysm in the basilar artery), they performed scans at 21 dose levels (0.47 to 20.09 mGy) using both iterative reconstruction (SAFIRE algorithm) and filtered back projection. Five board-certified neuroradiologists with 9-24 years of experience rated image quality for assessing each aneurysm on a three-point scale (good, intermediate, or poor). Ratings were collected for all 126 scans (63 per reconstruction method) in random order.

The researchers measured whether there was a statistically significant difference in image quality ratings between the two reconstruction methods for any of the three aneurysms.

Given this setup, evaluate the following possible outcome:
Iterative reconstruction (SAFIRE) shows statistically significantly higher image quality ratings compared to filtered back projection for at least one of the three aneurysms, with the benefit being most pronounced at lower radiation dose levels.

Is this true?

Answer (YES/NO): NO